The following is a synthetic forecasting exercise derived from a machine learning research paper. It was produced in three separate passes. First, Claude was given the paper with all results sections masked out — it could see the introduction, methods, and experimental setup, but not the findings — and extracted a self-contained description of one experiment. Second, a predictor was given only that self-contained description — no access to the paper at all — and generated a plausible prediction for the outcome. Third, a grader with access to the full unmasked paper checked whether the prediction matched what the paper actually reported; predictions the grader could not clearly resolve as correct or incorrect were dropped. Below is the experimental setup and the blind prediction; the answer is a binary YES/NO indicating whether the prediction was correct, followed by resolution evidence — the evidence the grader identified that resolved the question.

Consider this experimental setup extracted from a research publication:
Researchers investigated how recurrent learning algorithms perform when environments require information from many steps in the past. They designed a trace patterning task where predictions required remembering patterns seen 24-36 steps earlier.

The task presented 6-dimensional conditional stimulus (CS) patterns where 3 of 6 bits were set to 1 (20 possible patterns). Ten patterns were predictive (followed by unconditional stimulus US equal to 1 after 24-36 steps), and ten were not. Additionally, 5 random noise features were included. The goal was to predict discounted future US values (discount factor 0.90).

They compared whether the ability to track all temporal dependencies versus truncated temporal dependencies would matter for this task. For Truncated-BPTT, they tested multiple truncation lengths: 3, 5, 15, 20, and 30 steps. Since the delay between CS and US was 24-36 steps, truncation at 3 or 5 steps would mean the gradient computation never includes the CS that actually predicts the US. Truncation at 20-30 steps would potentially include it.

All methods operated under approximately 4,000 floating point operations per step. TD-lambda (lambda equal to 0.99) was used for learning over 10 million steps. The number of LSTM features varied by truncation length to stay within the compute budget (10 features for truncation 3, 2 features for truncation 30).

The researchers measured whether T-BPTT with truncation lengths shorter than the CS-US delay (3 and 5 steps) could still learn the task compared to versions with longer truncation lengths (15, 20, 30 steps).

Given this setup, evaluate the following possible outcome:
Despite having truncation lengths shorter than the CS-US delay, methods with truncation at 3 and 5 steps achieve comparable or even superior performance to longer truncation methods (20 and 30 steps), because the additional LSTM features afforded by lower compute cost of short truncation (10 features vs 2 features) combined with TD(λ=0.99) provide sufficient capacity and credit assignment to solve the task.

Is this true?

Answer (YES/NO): NO